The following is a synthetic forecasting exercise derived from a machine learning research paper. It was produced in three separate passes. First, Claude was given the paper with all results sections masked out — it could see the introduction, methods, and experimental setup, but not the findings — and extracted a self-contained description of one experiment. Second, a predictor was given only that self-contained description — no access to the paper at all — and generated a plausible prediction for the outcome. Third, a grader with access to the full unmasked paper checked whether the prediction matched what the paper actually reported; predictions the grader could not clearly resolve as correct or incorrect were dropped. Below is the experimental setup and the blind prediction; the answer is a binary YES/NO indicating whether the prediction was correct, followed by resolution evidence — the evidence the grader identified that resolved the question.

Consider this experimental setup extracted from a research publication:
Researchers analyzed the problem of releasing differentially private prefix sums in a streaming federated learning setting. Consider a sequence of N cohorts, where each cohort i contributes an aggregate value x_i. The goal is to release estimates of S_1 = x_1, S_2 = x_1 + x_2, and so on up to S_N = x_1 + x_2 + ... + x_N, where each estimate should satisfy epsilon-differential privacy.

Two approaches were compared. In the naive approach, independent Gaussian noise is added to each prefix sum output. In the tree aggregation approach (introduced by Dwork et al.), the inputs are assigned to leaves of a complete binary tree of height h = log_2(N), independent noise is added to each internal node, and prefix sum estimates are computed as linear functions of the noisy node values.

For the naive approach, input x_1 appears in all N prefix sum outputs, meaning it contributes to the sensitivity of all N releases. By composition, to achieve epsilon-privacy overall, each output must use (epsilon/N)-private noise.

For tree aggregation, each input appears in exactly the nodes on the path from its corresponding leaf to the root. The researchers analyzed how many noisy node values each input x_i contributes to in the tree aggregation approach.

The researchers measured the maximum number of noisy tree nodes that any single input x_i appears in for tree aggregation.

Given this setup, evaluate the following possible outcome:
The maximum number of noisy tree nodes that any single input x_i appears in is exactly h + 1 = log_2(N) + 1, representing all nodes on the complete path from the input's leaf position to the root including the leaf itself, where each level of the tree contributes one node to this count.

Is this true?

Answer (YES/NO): NO